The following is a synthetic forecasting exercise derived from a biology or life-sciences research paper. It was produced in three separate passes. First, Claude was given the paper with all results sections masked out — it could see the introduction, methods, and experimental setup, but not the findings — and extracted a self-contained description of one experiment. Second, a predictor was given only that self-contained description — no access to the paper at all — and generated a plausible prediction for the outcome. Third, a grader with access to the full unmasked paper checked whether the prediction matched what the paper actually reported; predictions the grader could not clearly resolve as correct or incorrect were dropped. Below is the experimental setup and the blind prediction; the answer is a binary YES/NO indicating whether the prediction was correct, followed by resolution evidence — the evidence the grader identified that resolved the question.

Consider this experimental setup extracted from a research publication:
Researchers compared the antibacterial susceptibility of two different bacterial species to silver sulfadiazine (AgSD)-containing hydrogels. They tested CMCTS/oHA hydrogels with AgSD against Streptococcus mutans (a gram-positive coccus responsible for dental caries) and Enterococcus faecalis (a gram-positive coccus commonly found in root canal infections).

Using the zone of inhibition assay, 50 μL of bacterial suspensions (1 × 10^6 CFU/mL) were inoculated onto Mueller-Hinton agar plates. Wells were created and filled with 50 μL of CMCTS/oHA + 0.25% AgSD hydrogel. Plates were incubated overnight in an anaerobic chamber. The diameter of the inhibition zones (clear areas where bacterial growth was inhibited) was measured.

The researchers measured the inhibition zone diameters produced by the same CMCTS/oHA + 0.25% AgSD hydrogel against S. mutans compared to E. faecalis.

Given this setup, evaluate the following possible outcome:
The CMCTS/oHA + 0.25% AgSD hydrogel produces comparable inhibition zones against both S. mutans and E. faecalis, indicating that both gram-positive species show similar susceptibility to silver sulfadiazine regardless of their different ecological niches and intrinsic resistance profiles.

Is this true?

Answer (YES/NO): NO